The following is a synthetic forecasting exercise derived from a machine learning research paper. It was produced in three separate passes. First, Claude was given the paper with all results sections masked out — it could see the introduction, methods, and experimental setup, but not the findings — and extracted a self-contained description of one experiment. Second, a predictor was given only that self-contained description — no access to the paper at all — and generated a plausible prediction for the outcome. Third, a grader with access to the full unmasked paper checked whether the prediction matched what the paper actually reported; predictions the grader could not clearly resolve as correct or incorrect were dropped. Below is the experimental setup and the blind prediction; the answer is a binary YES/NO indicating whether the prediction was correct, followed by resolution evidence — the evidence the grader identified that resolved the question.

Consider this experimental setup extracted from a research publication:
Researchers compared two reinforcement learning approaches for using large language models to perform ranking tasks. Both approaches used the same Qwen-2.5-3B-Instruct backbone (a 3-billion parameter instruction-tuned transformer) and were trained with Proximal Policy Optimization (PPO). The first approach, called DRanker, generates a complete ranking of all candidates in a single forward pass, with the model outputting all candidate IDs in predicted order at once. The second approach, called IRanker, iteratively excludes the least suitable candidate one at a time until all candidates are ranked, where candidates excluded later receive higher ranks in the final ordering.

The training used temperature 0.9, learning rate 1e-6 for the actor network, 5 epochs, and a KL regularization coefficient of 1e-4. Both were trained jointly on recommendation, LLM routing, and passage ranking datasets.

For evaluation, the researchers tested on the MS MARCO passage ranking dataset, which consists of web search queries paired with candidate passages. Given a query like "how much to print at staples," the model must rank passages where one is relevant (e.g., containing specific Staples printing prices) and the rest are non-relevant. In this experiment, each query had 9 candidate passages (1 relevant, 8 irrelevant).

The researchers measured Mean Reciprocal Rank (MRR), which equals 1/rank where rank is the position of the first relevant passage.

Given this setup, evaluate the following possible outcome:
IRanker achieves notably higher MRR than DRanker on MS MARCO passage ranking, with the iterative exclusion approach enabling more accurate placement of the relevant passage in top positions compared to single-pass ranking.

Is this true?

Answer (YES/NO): YES